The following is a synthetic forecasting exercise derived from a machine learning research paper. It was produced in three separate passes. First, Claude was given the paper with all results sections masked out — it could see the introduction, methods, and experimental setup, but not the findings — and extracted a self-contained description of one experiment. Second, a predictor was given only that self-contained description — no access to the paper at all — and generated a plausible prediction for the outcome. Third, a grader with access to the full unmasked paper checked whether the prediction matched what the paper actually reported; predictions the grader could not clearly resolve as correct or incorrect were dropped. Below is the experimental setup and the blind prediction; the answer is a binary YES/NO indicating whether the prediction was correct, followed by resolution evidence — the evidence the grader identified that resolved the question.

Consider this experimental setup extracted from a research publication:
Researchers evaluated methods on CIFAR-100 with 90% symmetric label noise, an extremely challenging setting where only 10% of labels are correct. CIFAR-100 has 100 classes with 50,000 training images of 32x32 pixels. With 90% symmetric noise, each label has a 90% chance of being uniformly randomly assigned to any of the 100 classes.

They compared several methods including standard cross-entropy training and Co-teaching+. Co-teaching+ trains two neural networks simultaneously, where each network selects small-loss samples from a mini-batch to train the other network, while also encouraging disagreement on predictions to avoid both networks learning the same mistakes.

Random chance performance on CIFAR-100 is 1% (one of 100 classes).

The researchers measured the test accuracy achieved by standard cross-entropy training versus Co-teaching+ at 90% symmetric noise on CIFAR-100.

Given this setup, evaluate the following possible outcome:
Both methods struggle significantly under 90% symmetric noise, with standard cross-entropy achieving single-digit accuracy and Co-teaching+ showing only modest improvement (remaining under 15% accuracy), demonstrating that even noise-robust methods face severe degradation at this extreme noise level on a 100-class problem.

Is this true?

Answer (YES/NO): NO